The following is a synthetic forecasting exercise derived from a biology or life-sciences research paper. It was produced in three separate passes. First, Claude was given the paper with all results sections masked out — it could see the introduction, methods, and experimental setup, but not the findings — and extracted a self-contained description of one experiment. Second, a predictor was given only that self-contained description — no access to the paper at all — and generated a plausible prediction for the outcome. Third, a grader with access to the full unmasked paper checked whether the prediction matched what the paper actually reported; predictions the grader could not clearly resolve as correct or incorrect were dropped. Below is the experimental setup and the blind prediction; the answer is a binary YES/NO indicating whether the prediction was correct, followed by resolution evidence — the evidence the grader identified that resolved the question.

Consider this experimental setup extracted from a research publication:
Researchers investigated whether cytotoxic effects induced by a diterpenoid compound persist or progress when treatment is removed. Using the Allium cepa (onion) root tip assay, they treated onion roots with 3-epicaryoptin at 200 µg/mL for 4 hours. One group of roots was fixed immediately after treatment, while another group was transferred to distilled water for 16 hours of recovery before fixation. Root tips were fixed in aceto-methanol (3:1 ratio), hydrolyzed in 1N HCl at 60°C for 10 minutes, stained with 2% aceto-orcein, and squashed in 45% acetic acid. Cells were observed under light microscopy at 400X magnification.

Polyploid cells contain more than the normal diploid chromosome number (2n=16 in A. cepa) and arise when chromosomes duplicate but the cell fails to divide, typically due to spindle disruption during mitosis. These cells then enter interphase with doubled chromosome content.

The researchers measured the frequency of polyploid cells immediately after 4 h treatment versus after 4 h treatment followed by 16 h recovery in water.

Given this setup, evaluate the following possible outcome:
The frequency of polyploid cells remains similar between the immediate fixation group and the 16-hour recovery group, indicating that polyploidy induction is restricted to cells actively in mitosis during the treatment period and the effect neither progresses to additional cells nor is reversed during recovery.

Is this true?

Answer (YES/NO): NO